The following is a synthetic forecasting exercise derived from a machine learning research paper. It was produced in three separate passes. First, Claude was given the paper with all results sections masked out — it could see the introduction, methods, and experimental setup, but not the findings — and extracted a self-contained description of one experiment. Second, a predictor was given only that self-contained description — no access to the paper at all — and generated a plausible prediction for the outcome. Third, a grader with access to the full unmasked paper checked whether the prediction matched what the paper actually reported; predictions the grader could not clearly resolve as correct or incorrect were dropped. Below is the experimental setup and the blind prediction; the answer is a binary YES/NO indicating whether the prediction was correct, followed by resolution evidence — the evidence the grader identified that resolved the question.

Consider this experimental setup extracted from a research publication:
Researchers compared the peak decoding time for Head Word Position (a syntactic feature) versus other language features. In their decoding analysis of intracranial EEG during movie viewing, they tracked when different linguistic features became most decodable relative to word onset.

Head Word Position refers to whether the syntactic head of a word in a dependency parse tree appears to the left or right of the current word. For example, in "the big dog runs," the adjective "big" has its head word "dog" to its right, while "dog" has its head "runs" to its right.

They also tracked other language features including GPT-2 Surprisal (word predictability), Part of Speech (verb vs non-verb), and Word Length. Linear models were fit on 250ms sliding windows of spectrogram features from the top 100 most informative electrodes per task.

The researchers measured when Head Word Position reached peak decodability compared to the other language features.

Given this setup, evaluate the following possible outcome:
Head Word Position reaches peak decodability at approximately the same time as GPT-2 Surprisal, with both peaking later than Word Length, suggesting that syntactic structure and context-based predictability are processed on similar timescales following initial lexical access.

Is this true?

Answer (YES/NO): NO